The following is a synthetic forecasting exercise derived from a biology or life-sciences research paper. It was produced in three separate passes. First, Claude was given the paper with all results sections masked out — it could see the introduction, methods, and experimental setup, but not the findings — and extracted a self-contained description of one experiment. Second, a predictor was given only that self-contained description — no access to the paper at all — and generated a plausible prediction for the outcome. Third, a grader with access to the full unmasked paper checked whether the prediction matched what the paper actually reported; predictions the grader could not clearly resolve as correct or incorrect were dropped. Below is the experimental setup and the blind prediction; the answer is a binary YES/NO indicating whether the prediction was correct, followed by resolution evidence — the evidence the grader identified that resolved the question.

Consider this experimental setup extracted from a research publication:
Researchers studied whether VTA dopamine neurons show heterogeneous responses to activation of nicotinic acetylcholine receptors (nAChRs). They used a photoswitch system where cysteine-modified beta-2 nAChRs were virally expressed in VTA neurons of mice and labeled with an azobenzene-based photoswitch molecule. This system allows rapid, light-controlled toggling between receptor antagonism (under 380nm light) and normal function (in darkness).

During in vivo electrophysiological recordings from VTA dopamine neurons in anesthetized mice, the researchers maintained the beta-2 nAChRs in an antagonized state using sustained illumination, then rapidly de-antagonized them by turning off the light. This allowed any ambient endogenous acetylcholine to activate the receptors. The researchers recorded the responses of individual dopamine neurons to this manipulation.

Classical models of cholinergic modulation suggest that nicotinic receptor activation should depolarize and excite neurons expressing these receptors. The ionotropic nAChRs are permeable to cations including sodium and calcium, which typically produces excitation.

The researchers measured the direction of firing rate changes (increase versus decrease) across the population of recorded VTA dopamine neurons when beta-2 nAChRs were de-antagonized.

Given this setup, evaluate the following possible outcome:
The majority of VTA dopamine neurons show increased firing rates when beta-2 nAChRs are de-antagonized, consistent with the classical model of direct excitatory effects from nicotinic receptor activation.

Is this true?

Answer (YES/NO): YES